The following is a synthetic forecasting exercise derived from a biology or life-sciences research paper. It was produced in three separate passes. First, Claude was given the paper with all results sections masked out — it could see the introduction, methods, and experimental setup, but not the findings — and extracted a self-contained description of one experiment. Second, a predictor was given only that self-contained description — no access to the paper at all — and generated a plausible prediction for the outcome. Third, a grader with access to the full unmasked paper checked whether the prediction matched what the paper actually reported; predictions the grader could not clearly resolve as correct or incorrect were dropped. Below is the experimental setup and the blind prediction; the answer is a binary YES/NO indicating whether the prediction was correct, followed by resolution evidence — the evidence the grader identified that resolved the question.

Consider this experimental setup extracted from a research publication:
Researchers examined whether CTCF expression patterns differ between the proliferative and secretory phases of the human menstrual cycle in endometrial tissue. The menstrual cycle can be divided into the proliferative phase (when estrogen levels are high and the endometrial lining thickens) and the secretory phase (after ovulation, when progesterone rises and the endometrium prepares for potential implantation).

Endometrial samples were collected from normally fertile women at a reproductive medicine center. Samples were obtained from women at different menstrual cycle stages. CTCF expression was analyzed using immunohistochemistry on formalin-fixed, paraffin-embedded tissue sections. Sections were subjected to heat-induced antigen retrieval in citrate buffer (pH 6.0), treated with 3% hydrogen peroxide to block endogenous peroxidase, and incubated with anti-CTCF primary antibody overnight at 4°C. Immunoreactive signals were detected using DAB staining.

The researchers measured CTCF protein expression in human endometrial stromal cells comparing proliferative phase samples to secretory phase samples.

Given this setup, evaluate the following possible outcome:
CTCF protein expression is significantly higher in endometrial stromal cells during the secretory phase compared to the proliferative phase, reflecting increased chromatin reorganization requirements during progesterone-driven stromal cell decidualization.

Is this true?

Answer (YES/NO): NO